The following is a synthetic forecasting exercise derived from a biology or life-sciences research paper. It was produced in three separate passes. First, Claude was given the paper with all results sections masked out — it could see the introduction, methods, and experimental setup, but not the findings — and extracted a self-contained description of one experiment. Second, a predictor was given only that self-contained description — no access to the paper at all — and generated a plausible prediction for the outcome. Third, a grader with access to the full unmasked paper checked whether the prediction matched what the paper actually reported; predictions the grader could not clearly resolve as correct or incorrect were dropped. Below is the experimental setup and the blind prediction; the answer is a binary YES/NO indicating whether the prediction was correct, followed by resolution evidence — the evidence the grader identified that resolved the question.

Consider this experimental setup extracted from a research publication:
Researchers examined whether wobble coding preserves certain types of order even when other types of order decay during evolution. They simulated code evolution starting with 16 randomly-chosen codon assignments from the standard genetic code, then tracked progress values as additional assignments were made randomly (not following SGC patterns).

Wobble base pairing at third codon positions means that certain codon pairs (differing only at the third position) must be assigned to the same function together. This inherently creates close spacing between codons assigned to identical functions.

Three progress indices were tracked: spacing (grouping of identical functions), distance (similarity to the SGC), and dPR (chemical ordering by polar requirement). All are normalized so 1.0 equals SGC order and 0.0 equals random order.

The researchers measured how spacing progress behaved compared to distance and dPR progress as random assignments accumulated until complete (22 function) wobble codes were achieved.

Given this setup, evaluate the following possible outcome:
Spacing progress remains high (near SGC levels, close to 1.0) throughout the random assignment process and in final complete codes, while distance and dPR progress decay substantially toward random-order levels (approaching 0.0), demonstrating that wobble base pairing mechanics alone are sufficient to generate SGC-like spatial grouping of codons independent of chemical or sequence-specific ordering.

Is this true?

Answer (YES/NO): NO